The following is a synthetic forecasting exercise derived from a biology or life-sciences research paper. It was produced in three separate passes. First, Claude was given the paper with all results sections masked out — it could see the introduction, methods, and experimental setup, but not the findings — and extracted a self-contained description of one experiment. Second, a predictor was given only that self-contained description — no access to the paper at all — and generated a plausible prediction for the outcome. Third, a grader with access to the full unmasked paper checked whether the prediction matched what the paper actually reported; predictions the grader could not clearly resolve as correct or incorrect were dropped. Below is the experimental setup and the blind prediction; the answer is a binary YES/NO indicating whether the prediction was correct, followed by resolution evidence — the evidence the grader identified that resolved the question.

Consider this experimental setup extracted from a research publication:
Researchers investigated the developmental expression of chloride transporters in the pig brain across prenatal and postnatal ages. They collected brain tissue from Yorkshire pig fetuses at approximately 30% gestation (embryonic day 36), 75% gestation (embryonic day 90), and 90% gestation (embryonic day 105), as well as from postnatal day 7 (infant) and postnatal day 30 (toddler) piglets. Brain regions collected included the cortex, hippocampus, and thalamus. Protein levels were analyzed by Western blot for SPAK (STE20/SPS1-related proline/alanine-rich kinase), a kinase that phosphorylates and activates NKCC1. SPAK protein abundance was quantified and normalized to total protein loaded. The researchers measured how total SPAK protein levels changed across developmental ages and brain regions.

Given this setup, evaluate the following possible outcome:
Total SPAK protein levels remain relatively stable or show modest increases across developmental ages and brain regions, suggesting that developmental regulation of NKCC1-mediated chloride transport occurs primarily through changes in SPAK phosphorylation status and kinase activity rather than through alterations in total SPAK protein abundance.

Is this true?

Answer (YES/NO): NO